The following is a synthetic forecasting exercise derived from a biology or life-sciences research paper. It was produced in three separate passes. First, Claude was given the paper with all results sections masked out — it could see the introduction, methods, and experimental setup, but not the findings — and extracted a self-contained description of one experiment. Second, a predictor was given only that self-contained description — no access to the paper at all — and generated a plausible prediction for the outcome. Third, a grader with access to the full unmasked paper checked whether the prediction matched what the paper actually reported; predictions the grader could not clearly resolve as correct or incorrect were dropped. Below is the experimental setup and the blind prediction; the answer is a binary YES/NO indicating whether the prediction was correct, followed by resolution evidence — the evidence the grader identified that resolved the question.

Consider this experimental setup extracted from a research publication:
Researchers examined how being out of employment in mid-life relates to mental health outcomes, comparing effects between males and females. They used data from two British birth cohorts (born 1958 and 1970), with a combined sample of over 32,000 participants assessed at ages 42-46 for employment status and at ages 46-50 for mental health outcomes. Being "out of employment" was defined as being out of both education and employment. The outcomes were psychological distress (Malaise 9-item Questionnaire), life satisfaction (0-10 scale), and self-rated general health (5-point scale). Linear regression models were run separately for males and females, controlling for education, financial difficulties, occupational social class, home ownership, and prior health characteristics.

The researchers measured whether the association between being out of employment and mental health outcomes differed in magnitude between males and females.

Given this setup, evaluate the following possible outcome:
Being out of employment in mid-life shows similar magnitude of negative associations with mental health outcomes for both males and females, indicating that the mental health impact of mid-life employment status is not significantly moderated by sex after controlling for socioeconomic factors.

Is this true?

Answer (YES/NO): YES